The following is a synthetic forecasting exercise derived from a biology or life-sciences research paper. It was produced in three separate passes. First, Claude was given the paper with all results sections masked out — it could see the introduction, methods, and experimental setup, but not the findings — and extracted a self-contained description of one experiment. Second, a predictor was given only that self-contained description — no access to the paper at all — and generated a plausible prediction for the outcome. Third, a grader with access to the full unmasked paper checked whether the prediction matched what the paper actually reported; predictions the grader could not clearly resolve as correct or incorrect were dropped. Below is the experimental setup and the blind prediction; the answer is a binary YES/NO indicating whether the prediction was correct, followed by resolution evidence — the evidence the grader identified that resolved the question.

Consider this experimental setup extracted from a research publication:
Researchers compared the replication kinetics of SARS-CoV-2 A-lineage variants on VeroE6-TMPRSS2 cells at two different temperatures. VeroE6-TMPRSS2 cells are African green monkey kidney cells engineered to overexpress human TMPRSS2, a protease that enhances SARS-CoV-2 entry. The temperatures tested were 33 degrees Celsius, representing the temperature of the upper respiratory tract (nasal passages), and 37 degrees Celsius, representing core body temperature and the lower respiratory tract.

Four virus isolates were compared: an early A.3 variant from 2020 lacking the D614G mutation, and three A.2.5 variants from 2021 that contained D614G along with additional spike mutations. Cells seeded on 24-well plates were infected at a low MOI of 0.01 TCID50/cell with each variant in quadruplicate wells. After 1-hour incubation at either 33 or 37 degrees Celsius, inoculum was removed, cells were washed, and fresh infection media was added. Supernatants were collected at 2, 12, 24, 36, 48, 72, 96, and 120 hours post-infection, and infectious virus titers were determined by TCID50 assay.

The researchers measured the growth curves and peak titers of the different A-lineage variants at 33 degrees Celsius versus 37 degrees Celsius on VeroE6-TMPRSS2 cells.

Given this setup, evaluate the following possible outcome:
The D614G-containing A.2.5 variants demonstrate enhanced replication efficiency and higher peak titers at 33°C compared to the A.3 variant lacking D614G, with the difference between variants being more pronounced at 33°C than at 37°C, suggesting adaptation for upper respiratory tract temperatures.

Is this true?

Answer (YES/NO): NO